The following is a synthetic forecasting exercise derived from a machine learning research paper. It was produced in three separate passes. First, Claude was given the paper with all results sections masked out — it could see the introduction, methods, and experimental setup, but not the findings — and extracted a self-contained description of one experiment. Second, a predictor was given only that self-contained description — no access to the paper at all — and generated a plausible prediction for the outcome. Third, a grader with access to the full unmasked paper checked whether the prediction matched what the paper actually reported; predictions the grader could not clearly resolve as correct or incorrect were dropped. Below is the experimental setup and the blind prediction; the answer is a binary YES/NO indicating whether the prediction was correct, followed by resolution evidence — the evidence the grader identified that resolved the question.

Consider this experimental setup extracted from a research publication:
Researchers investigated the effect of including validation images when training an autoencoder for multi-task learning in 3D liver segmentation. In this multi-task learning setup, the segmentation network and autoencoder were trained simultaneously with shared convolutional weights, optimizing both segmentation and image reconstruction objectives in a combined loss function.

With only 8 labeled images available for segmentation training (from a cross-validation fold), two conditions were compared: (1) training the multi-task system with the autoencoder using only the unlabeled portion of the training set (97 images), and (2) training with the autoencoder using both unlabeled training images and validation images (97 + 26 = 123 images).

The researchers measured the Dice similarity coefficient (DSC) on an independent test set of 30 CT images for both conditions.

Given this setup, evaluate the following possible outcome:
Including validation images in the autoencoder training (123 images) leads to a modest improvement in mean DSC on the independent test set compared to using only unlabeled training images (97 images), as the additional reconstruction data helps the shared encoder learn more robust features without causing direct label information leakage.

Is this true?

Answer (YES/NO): YES